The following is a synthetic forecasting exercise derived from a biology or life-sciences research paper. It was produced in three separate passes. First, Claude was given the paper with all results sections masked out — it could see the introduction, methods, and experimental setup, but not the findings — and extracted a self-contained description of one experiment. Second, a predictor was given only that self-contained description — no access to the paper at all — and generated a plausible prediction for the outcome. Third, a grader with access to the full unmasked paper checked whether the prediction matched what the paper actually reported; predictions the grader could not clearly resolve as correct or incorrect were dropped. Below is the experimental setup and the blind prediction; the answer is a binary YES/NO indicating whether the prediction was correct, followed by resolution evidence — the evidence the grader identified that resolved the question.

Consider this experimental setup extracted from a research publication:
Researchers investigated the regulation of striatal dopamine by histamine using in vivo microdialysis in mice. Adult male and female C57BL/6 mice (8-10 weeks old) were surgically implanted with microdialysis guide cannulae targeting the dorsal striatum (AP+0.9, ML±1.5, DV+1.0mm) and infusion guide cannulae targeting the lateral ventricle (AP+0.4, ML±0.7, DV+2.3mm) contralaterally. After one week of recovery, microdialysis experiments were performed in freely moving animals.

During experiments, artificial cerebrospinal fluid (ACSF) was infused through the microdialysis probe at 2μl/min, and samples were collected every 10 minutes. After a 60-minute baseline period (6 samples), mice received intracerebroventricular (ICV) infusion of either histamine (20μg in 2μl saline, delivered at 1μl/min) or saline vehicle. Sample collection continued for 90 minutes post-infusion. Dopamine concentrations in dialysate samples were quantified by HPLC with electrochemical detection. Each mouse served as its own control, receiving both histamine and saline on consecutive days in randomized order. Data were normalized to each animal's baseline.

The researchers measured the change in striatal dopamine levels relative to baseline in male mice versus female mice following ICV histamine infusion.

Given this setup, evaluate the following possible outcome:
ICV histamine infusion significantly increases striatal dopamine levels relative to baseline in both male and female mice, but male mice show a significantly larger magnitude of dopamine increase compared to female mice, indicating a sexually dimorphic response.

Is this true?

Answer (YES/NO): NO